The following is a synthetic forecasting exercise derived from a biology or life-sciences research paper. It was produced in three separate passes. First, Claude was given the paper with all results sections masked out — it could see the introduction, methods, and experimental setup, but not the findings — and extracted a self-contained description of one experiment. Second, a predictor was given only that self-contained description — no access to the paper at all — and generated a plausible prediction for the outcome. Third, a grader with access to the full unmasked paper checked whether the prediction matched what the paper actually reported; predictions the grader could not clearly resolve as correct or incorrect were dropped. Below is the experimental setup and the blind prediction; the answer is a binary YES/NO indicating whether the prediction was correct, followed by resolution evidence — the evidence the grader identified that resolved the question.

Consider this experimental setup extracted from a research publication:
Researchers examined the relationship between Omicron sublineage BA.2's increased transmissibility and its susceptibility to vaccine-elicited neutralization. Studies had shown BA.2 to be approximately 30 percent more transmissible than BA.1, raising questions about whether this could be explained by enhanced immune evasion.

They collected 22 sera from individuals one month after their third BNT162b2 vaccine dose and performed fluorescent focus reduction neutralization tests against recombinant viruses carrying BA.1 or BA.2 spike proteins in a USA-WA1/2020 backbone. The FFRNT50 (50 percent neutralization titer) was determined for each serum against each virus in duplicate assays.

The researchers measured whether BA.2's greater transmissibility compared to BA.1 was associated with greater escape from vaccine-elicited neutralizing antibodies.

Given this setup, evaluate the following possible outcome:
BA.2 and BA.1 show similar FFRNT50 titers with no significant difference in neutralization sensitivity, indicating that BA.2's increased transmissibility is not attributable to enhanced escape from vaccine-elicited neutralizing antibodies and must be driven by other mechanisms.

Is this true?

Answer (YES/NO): YES